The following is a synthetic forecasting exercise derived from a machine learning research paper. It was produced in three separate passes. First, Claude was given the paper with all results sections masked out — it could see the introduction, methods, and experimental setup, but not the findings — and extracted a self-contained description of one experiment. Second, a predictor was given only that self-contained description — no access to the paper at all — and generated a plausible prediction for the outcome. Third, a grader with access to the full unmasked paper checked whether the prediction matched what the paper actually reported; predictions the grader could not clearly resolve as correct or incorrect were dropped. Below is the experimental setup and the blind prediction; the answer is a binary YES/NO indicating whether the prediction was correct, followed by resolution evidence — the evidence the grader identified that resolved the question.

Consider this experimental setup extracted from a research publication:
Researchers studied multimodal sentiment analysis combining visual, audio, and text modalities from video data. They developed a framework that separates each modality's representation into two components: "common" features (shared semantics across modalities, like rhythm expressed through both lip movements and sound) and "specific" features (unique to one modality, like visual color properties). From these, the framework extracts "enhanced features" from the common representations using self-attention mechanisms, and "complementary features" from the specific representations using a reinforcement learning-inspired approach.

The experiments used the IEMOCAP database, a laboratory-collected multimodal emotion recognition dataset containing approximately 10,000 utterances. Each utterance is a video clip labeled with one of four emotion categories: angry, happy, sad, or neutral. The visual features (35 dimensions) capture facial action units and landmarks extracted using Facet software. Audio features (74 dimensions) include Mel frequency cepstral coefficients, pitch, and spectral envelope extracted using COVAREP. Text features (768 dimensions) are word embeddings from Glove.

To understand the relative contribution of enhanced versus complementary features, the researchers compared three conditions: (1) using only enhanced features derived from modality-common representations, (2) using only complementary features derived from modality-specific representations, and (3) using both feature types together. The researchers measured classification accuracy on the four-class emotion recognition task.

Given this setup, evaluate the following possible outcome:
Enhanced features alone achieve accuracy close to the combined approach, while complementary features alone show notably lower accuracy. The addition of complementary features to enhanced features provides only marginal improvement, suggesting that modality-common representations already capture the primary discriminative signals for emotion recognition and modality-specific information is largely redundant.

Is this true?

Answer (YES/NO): NO